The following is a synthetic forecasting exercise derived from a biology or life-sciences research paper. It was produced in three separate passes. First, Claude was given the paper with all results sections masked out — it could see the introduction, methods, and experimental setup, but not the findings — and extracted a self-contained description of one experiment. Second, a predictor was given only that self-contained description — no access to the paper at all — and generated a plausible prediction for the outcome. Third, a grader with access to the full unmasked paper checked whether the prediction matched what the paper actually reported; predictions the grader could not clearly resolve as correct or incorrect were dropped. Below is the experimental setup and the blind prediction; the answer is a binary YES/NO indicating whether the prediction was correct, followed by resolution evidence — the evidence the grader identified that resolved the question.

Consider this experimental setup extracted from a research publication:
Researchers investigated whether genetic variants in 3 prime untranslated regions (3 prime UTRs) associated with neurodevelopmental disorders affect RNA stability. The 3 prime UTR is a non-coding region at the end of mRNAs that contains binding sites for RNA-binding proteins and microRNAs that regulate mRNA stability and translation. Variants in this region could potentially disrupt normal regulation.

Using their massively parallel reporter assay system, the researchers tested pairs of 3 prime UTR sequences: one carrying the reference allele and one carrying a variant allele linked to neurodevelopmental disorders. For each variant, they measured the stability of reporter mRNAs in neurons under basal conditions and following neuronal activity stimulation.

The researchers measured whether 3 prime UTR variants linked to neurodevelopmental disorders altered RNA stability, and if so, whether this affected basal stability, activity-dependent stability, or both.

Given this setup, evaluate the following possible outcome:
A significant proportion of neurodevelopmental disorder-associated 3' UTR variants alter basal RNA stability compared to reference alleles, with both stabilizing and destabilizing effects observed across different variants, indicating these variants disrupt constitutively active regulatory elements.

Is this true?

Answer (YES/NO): YES